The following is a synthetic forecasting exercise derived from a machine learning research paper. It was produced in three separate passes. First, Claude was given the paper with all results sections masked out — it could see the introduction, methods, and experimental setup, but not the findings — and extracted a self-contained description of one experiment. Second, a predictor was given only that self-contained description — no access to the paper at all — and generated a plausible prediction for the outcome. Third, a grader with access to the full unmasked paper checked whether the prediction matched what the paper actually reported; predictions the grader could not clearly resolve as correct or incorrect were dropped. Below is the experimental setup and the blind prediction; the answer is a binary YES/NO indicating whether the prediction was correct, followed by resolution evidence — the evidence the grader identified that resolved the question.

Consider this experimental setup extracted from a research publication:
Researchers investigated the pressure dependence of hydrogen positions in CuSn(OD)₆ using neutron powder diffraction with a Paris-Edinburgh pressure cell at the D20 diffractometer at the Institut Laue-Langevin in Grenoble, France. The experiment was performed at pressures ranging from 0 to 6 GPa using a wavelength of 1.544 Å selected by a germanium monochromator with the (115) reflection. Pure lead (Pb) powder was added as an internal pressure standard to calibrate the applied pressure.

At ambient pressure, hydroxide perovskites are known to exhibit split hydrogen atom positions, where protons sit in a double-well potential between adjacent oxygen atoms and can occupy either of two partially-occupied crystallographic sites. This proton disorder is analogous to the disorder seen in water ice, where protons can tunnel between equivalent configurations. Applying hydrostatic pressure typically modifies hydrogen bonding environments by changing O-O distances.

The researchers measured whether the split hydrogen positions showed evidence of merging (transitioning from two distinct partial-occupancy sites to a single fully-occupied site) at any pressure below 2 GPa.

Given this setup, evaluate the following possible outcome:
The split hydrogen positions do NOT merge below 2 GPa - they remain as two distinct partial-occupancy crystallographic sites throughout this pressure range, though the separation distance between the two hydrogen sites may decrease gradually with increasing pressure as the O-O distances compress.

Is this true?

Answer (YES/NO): NO